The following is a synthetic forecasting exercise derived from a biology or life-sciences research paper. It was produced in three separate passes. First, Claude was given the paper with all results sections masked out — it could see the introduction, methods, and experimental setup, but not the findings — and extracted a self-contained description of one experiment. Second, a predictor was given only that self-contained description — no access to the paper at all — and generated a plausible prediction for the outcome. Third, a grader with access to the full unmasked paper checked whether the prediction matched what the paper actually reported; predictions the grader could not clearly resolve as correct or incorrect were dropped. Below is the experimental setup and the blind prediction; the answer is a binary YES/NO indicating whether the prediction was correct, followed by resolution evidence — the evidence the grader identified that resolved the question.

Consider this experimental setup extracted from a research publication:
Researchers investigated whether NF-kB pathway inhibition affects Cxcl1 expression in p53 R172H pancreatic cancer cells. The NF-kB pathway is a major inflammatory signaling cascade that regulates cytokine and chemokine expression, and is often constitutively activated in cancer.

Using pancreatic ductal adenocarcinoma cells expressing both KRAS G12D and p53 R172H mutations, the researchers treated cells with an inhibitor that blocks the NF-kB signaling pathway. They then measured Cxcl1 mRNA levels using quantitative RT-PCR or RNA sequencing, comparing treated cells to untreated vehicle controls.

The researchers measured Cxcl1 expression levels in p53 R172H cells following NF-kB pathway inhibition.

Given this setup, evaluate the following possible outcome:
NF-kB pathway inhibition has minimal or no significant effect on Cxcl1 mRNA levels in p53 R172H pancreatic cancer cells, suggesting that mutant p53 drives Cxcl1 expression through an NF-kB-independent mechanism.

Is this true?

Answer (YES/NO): NO